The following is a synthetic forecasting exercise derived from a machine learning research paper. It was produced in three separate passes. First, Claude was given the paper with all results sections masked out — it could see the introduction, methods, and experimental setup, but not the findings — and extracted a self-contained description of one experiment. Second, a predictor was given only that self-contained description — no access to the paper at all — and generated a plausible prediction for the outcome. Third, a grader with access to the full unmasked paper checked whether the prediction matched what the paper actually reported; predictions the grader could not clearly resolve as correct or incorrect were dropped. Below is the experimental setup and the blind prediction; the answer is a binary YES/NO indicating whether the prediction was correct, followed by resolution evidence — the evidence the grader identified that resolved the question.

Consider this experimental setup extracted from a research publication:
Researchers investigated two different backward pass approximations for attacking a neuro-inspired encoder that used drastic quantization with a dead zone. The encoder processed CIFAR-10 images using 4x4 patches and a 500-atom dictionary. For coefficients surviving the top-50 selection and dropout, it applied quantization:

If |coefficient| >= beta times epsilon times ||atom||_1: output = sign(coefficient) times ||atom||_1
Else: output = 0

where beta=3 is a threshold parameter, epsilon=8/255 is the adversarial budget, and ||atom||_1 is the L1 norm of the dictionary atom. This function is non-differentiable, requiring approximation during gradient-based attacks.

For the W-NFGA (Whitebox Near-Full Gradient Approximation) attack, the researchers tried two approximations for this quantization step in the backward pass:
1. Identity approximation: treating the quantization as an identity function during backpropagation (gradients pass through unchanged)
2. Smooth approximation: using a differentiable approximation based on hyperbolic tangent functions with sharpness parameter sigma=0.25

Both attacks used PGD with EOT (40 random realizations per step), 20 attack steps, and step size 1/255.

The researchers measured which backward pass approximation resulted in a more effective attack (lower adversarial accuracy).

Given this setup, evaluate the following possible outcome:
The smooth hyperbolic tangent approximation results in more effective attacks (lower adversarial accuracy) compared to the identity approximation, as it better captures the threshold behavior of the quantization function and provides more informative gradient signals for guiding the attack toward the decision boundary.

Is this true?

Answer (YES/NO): NO